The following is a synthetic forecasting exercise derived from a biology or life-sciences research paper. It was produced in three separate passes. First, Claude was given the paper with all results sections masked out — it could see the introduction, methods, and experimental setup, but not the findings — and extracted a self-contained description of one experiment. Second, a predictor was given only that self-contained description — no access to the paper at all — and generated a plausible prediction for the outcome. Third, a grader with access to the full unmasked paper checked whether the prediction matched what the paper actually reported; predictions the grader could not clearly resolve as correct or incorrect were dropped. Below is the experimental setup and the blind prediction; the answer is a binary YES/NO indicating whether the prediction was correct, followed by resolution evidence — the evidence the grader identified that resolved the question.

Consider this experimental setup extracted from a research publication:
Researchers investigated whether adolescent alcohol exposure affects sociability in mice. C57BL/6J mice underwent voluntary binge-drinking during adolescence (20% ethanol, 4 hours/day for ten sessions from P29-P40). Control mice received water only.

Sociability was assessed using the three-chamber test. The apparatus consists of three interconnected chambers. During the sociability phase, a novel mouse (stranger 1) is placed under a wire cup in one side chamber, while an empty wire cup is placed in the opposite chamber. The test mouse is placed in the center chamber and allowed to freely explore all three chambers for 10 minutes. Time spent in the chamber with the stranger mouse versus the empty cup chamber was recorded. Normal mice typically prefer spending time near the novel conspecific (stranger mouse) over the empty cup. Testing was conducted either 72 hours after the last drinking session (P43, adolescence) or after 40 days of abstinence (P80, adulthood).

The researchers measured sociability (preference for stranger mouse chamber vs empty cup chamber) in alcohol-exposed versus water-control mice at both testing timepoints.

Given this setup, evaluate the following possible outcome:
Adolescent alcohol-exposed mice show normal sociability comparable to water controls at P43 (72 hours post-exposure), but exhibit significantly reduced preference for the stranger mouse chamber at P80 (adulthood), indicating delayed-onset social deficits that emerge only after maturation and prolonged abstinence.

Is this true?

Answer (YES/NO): NO